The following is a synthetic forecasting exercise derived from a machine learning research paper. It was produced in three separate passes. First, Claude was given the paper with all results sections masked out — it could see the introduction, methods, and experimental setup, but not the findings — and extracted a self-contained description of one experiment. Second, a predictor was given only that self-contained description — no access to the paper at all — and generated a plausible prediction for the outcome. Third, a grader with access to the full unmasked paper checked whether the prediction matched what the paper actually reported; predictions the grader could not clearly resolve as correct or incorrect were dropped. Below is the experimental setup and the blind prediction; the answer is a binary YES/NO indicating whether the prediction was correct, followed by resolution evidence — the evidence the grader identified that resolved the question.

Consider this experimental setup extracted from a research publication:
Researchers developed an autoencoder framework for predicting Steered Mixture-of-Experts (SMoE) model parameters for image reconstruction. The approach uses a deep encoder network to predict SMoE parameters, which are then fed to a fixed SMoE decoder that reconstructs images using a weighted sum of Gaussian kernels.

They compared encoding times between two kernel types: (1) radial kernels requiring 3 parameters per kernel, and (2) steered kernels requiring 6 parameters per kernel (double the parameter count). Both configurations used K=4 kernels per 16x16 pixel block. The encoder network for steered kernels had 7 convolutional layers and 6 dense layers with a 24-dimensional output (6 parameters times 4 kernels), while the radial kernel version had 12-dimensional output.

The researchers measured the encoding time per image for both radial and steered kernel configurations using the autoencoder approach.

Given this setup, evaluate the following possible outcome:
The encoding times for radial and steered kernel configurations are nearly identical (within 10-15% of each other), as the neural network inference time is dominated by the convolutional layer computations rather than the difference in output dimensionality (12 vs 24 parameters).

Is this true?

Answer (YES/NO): NO